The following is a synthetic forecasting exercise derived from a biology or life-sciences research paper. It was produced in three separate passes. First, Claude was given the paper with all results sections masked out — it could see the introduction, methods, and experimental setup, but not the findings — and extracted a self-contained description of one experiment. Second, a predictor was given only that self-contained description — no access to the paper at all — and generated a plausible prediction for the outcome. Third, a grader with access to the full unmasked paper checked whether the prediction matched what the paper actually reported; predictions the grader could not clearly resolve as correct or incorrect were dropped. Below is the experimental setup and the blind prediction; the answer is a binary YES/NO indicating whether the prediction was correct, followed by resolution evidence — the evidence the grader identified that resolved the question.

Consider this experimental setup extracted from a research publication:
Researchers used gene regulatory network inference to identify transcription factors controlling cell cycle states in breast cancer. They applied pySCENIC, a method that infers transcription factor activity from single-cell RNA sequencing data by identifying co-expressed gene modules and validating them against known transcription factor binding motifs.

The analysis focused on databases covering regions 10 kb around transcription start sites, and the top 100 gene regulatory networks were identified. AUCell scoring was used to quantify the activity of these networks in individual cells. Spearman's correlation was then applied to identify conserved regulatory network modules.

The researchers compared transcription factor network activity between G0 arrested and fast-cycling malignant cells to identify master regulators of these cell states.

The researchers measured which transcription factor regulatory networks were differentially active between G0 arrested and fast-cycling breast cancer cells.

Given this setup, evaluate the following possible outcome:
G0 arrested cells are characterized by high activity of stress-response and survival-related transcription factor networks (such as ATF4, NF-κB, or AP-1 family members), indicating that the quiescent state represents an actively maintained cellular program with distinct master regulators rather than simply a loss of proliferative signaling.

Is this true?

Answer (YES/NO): YES